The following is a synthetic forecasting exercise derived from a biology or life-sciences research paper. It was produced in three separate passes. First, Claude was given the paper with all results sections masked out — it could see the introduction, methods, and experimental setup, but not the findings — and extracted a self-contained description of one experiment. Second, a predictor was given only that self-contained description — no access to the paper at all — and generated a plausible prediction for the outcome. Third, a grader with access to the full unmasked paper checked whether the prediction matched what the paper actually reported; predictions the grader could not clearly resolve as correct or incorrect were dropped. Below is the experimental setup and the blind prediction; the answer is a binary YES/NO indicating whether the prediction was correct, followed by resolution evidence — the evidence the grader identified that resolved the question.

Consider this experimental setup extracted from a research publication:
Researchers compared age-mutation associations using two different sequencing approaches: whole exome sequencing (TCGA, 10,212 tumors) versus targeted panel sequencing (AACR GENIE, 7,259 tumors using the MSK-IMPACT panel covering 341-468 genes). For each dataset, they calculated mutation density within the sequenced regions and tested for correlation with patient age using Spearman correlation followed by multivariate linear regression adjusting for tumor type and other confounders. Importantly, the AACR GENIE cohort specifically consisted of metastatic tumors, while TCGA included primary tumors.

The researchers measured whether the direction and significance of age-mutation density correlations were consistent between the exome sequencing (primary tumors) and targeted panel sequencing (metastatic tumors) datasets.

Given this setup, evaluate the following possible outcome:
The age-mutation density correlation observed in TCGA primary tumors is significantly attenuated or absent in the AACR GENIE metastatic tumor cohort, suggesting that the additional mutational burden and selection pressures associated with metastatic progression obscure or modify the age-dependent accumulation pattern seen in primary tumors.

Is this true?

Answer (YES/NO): NO